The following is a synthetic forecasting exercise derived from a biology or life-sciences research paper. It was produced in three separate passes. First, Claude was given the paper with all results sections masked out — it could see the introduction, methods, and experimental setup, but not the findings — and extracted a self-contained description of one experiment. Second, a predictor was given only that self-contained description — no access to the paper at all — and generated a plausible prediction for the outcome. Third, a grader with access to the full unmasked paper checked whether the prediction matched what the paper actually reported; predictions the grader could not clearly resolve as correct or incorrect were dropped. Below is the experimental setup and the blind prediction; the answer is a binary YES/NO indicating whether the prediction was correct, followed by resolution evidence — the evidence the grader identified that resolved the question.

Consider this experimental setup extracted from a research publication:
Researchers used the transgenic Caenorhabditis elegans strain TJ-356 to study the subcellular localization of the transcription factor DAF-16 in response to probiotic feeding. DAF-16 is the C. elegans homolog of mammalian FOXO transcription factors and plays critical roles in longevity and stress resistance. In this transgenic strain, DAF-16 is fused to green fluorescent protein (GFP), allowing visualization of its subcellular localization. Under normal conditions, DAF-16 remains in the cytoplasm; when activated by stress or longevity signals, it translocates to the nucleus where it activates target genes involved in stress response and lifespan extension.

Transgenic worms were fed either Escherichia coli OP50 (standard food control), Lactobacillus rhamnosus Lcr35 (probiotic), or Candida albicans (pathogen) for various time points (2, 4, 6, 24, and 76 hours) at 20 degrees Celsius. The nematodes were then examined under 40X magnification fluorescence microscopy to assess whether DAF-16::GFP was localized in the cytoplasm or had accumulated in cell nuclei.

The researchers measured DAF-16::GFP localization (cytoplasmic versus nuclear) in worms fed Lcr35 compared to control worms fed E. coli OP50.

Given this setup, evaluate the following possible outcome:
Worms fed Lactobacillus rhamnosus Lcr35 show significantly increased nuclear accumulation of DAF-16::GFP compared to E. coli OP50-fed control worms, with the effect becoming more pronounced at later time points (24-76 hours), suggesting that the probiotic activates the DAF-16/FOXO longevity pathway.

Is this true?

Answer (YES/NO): NO